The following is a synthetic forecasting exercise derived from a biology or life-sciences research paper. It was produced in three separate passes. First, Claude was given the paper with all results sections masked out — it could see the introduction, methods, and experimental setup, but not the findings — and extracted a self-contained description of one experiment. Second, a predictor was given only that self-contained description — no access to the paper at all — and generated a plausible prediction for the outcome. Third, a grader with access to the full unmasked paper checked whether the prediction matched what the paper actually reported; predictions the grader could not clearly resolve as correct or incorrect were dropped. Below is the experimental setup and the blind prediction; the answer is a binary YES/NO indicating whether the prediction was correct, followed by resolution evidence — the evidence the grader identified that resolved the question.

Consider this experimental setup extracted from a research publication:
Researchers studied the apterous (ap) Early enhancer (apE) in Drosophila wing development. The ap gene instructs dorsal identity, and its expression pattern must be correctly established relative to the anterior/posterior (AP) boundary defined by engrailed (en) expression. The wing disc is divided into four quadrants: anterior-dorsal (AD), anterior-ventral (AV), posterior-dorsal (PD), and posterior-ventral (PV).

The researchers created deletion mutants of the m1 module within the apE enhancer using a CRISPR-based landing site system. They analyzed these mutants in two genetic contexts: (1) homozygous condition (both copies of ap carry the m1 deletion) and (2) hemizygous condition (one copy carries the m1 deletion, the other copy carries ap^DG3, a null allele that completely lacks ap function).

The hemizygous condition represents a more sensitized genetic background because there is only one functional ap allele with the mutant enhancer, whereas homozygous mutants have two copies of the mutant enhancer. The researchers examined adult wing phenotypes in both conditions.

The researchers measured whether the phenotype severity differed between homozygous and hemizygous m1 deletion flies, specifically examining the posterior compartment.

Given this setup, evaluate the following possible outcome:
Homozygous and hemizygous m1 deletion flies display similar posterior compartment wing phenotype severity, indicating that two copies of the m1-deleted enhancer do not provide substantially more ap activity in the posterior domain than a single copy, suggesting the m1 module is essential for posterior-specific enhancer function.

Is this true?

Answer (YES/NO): NO